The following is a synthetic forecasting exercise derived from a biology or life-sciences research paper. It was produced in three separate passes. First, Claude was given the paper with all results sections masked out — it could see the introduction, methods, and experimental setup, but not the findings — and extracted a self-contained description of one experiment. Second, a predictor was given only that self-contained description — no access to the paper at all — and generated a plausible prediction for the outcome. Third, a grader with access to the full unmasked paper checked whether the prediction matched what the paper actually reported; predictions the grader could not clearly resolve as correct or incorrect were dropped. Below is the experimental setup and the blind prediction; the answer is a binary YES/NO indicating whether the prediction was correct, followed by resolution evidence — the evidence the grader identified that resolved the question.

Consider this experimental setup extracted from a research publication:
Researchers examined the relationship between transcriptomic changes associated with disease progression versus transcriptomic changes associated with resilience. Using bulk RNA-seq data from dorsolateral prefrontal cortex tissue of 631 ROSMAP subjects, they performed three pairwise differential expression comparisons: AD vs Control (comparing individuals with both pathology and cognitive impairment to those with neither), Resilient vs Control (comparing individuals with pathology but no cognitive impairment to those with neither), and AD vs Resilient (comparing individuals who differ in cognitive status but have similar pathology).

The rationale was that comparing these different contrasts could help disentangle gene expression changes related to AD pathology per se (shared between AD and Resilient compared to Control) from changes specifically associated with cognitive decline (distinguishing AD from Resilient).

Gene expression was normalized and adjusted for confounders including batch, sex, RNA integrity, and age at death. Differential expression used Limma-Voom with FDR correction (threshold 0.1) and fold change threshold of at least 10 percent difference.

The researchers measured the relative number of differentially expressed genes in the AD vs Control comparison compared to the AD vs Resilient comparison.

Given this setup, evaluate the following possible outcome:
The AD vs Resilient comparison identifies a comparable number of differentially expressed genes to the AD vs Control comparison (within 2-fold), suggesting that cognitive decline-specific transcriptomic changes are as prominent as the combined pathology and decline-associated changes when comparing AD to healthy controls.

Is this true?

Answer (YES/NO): NO